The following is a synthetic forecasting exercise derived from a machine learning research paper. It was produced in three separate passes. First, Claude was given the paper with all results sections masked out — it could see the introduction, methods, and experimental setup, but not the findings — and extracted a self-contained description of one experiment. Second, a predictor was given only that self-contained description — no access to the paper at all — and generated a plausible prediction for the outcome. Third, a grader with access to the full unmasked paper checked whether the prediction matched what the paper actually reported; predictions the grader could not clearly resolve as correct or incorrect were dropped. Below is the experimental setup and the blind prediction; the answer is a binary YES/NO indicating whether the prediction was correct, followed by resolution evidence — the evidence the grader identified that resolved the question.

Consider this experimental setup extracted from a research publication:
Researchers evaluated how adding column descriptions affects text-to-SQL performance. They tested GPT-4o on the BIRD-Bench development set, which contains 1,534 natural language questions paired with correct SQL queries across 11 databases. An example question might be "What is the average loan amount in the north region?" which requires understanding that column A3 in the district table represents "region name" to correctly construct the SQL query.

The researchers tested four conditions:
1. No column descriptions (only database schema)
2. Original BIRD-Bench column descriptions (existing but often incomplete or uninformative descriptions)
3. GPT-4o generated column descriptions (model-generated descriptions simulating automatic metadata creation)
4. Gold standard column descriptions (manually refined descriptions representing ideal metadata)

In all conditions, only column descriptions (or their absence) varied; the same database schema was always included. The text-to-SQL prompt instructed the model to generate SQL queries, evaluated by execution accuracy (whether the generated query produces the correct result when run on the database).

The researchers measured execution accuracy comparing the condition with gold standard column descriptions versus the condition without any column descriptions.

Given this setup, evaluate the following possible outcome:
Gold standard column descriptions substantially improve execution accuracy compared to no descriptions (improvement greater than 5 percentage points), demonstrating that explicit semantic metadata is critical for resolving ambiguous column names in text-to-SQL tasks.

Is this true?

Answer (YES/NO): NO